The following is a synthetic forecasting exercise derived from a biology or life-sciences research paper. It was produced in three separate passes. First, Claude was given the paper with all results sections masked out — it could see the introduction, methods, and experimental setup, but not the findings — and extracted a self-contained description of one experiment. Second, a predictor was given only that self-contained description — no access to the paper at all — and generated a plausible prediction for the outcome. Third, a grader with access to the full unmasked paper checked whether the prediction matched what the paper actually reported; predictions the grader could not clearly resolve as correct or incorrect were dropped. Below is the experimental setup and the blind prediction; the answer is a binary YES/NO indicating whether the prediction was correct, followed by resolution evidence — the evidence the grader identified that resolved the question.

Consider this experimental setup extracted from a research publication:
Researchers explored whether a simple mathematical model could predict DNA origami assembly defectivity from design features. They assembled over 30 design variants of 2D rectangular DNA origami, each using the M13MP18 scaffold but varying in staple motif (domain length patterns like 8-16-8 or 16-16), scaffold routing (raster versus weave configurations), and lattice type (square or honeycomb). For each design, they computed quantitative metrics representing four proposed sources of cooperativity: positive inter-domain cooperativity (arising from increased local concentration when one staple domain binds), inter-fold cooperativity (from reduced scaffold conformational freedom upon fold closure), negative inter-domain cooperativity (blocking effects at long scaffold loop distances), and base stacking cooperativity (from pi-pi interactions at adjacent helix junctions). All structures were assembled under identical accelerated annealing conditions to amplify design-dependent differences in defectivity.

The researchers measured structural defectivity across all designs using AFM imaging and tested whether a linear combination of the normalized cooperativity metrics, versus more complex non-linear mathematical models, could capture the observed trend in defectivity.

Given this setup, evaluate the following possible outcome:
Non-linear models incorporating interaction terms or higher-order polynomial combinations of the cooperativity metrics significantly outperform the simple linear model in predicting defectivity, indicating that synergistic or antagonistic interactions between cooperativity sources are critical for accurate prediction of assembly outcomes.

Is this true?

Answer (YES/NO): NO